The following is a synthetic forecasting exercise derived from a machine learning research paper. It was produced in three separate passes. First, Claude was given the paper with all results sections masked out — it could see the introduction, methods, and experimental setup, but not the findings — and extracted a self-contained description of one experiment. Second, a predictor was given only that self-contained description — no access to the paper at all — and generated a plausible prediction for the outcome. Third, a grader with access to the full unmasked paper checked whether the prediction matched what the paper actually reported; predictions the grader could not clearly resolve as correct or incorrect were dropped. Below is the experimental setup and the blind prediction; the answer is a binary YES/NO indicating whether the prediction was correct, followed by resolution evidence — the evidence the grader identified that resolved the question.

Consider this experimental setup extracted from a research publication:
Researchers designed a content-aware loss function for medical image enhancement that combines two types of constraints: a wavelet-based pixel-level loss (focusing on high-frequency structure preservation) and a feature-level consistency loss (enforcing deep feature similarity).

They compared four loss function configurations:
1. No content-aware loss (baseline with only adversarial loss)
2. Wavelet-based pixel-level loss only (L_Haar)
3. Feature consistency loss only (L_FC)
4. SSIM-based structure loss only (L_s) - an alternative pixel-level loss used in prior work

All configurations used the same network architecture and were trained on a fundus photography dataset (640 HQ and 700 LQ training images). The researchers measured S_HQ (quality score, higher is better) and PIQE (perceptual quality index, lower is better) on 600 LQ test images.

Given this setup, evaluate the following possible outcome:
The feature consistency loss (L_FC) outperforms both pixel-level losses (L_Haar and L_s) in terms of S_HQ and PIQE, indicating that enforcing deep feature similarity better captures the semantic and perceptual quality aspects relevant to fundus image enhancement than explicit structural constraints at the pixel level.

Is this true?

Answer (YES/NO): YES